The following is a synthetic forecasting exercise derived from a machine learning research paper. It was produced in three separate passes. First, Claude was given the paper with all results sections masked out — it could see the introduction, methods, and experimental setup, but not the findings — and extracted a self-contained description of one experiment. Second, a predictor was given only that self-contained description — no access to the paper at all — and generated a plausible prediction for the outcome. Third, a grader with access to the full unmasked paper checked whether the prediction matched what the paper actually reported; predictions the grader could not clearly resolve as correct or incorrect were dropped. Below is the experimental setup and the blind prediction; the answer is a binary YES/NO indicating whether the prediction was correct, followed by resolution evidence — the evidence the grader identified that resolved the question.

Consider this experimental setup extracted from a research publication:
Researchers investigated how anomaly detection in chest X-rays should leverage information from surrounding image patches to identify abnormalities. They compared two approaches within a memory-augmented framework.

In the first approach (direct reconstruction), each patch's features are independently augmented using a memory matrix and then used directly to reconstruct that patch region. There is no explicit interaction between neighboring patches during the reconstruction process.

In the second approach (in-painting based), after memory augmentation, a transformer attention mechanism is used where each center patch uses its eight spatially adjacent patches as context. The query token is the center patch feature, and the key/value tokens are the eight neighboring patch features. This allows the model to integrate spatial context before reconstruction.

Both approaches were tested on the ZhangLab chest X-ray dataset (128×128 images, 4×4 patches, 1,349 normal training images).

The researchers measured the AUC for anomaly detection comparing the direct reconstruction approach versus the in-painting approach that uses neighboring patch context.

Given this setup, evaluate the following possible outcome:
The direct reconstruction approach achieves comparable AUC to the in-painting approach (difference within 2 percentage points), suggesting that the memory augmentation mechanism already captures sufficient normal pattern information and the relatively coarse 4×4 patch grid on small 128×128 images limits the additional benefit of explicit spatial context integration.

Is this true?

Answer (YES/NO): NO